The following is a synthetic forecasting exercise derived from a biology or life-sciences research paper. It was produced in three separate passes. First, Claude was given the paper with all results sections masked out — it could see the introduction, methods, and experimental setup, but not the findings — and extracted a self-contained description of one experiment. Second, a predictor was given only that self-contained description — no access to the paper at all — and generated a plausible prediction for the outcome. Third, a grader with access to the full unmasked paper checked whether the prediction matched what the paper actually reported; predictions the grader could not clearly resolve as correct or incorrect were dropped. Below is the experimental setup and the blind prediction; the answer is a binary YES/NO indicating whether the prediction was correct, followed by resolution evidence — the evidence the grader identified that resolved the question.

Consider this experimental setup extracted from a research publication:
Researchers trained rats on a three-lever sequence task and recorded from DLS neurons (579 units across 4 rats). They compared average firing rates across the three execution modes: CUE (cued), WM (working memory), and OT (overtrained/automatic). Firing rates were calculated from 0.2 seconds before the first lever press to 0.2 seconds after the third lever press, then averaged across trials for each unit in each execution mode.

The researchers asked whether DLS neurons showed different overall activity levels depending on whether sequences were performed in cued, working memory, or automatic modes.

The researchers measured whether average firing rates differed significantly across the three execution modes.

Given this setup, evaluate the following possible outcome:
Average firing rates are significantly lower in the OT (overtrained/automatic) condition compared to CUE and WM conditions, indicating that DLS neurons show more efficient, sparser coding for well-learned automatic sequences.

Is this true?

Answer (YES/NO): NO